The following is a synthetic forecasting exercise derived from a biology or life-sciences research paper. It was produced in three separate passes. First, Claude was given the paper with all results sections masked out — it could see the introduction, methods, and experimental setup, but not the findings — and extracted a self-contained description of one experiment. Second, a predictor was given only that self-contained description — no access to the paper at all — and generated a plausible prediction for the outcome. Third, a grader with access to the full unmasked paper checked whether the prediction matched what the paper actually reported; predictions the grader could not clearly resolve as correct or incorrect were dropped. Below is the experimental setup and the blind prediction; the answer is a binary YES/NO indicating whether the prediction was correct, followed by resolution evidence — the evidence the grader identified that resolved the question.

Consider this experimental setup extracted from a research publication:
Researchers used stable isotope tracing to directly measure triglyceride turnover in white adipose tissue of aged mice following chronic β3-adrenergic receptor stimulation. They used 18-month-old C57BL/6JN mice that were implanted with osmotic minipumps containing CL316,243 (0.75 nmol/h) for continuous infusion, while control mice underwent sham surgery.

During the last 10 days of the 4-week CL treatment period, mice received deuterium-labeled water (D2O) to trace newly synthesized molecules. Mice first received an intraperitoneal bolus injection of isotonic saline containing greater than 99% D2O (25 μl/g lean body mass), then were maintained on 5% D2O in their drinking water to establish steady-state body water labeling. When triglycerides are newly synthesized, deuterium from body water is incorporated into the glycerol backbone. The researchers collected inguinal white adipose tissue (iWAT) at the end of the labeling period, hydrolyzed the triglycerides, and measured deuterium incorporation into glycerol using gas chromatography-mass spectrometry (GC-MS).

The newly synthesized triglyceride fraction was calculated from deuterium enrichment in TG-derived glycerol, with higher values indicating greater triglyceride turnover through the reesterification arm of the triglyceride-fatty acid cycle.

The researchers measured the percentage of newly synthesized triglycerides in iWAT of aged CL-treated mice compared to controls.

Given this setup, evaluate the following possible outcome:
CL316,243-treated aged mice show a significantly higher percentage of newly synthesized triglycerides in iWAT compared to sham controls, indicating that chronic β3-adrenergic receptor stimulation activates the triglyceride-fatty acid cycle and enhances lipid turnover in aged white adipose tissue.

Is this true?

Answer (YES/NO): YES